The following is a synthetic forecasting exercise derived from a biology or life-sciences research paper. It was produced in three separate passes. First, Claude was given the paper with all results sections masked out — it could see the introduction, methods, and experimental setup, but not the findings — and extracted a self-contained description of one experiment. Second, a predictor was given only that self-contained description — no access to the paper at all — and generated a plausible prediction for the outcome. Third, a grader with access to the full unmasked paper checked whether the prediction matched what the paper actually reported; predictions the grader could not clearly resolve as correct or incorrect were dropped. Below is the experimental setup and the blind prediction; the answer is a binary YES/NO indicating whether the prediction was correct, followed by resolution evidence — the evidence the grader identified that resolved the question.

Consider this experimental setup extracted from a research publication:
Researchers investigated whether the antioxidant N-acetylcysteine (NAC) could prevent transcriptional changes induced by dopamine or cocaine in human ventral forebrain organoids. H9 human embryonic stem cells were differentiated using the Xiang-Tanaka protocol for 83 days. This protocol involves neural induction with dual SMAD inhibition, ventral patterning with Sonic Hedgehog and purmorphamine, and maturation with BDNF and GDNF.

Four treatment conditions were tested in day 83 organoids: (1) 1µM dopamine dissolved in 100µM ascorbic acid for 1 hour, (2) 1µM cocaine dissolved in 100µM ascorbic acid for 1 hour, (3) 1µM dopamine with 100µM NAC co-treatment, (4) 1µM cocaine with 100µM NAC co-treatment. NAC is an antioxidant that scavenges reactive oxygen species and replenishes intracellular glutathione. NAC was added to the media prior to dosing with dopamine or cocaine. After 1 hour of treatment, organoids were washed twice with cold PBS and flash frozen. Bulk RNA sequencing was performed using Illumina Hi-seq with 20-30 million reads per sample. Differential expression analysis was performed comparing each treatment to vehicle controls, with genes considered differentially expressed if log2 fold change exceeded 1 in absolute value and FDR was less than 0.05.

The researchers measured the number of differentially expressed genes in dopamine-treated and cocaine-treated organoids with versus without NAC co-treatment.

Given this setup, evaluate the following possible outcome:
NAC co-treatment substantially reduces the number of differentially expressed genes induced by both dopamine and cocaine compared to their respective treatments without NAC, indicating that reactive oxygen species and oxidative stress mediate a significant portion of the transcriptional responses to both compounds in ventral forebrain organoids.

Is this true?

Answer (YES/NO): YES